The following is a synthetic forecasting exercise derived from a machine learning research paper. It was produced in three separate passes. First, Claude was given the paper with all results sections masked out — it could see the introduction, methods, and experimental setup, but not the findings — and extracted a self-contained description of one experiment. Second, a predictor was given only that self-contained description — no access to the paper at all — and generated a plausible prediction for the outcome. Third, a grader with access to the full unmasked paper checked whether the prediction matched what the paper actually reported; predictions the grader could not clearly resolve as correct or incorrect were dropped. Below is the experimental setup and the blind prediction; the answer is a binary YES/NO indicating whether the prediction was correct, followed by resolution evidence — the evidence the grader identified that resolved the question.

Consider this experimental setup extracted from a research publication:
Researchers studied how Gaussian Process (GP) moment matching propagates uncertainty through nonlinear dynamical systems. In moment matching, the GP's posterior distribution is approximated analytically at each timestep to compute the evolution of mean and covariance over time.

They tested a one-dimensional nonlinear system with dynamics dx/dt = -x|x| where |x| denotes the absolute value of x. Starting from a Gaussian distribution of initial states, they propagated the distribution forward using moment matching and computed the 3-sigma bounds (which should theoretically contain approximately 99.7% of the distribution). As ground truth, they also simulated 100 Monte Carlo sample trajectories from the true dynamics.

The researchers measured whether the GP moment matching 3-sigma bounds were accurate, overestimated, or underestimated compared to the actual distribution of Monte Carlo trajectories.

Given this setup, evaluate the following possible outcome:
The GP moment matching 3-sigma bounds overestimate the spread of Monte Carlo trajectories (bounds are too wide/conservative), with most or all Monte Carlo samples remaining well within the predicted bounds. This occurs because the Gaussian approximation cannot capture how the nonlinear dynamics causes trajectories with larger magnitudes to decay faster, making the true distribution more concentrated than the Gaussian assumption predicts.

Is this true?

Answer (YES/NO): YES